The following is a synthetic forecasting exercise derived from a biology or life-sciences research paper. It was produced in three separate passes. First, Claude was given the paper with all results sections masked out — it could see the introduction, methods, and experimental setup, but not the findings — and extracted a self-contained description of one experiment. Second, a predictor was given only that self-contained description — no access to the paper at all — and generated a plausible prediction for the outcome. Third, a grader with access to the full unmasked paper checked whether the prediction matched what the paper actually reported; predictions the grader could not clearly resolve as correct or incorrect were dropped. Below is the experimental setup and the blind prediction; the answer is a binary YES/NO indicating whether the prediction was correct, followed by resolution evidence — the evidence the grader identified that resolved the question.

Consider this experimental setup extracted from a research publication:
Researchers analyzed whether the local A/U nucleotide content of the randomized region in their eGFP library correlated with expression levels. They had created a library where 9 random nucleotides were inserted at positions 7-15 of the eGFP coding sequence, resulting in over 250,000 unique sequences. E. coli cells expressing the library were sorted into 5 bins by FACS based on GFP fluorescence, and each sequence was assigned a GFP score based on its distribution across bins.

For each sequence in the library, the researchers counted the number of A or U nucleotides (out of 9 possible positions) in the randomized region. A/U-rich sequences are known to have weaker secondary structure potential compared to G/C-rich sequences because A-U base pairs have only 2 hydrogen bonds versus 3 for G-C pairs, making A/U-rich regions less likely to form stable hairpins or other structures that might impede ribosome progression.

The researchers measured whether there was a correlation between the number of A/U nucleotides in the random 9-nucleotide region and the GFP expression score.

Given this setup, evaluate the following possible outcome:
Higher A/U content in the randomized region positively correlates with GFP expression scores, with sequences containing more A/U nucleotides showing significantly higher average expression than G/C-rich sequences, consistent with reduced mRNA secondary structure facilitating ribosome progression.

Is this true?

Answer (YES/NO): YES